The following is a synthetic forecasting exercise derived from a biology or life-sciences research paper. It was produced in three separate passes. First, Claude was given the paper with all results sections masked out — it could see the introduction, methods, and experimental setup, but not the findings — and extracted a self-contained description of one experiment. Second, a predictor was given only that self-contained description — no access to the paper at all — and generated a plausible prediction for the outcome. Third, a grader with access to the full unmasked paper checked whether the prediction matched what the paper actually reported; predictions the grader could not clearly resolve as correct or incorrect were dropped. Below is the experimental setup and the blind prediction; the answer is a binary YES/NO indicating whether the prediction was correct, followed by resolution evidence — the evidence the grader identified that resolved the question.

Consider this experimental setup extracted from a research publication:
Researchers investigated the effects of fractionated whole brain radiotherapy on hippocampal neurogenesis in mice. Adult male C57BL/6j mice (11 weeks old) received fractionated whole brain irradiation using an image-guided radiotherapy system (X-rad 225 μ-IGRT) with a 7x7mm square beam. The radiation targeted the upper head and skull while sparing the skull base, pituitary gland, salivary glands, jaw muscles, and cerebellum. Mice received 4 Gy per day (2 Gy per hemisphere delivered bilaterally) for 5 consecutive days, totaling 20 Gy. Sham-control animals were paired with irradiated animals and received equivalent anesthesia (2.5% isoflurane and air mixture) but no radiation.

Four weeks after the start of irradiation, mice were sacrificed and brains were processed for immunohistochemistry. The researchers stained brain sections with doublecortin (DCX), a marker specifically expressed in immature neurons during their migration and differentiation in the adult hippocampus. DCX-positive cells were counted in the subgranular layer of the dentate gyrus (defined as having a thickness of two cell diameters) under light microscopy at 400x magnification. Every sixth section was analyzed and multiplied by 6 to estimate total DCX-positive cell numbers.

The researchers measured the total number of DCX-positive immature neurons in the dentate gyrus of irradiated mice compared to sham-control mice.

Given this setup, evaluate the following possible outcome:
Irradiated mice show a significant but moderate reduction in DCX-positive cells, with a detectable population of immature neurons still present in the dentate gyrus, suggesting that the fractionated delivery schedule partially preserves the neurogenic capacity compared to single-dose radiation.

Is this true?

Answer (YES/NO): NO